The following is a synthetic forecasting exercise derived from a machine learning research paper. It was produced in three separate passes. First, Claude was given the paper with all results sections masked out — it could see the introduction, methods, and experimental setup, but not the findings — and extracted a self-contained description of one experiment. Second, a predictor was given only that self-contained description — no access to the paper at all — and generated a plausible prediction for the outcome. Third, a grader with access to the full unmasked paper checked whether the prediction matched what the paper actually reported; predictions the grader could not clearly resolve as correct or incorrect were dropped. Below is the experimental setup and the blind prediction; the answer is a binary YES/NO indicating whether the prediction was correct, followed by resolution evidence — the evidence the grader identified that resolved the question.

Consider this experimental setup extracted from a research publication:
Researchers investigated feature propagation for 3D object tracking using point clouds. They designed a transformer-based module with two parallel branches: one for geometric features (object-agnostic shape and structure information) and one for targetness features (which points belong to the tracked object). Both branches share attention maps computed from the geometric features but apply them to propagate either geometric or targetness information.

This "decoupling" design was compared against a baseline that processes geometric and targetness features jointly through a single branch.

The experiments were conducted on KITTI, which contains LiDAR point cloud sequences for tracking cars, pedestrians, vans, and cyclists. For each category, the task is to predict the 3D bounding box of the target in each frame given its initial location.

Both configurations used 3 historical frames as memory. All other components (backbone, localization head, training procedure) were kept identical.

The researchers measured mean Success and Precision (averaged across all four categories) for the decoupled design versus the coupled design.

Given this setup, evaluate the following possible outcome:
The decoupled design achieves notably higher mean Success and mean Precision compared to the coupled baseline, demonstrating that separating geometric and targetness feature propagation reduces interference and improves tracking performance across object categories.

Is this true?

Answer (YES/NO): YES